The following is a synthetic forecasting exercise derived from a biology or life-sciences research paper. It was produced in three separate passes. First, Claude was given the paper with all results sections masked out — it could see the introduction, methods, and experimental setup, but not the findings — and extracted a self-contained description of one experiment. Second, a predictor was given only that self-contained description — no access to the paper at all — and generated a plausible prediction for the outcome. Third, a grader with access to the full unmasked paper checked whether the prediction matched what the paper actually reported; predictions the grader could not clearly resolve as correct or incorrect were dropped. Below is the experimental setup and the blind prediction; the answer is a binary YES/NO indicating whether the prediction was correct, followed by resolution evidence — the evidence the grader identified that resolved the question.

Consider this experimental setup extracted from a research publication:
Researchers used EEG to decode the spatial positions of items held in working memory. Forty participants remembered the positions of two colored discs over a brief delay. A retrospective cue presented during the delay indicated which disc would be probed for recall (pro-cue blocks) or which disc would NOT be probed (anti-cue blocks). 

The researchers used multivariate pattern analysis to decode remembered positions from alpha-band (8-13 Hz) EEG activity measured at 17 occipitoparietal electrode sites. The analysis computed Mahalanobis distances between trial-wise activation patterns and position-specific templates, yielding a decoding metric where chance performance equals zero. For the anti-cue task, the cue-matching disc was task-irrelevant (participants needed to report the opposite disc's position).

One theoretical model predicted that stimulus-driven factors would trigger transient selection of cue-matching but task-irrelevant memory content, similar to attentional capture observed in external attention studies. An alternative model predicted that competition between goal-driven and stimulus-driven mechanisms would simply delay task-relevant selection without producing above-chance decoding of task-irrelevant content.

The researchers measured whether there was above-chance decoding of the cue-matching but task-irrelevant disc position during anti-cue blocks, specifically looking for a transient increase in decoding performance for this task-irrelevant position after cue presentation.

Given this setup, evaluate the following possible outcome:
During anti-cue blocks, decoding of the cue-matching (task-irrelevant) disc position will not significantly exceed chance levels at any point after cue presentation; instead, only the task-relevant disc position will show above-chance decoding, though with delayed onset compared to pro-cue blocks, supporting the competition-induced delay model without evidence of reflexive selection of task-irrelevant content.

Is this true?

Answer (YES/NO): YES